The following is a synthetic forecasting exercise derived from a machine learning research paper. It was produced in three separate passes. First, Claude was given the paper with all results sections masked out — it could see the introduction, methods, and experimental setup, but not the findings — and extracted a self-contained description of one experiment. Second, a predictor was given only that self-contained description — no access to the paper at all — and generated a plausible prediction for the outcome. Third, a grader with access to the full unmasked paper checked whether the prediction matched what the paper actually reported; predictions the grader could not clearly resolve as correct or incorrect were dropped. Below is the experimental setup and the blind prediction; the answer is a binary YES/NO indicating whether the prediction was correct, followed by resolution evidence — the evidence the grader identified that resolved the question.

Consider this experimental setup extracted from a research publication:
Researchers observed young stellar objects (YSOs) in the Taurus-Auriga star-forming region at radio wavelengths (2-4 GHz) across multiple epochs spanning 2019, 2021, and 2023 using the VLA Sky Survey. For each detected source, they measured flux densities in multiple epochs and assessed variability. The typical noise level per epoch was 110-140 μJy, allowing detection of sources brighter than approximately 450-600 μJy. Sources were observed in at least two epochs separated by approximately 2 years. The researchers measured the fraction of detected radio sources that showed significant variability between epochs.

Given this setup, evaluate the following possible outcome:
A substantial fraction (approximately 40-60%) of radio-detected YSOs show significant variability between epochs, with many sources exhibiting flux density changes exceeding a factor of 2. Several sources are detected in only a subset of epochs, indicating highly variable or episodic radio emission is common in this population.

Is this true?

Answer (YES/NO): NO